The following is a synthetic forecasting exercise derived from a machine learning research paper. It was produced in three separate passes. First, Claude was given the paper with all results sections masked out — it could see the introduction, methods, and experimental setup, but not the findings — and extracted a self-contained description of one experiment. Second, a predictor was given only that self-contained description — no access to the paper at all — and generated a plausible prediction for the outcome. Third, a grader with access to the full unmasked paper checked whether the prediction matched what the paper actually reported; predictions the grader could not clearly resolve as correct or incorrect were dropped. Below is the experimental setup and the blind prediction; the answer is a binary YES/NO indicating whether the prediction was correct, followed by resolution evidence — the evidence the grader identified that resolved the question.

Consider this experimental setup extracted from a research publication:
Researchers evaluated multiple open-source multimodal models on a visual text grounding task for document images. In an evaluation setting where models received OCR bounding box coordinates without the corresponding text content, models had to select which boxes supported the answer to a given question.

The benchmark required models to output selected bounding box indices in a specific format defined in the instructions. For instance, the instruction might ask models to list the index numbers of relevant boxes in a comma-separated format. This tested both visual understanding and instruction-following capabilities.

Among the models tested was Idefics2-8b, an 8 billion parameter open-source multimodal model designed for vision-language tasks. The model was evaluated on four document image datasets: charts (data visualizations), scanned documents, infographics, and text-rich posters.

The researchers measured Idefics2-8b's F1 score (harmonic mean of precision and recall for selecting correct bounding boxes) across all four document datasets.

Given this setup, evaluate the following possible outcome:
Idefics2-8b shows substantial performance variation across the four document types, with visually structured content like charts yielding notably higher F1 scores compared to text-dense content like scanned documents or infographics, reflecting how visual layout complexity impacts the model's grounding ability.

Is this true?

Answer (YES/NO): NO